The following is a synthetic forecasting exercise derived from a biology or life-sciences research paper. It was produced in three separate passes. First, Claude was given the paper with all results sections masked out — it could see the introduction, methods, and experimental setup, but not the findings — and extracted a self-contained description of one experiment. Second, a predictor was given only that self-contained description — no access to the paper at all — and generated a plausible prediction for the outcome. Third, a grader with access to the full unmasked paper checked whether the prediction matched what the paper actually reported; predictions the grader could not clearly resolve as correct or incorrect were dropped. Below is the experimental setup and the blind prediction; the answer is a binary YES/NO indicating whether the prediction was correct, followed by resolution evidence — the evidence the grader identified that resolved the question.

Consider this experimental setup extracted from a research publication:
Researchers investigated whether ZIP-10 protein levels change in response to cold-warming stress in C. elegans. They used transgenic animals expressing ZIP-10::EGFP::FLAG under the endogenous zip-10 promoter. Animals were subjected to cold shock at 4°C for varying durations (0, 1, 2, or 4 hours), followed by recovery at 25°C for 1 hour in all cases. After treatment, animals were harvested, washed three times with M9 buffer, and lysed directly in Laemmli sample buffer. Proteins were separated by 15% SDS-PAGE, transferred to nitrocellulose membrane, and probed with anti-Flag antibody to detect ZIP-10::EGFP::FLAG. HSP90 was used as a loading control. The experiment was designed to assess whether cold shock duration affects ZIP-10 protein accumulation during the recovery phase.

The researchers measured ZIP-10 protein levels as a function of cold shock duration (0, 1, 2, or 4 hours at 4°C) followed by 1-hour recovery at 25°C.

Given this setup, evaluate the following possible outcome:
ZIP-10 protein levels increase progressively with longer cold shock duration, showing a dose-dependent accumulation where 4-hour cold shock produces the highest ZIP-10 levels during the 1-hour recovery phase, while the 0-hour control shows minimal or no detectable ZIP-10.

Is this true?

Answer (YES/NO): YES